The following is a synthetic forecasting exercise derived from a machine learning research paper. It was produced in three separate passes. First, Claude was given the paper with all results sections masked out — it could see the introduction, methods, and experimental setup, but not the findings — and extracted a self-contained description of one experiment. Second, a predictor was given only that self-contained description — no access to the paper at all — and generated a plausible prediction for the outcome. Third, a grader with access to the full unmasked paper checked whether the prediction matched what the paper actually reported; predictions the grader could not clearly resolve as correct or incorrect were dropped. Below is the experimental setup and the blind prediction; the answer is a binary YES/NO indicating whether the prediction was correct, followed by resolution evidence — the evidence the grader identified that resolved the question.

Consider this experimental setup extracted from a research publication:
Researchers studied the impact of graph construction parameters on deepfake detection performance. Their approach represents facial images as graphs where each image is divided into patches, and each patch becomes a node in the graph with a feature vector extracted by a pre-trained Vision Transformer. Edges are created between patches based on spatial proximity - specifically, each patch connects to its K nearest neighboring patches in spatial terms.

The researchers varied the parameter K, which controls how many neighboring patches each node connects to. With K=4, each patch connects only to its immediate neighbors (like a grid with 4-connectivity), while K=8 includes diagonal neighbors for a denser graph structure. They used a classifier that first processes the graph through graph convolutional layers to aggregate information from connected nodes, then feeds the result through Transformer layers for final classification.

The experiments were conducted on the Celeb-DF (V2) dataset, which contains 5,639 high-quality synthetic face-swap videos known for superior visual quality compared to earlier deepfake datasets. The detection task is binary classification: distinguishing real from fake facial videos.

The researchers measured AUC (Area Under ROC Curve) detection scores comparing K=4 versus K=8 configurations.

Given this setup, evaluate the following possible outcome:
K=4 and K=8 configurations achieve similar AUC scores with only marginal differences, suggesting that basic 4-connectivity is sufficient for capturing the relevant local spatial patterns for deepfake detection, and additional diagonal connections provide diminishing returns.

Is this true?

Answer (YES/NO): NO